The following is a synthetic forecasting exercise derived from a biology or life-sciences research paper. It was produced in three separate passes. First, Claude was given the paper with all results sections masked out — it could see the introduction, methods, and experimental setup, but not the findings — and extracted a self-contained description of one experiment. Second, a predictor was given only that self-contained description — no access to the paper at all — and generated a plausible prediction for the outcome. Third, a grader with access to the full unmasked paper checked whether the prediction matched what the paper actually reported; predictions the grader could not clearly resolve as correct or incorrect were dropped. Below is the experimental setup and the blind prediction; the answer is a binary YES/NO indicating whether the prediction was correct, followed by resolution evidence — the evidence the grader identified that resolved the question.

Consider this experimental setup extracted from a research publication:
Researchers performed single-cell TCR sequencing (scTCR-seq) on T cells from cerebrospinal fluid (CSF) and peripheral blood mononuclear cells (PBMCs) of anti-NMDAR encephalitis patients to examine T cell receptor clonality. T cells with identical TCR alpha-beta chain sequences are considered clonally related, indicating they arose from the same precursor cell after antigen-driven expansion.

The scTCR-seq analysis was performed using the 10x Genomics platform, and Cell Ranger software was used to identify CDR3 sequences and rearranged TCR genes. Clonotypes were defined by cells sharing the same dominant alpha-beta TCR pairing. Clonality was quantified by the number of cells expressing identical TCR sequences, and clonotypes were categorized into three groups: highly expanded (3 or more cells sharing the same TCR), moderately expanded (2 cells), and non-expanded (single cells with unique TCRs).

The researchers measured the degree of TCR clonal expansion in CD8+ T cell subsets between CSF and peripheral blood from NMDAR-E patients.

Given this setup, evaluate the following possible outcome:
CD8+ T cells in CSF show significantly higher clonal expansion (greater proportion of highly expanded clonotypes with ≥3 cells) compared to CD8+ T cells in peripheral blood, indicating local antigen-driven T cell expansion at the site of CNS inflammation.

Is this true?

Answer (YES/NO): YES